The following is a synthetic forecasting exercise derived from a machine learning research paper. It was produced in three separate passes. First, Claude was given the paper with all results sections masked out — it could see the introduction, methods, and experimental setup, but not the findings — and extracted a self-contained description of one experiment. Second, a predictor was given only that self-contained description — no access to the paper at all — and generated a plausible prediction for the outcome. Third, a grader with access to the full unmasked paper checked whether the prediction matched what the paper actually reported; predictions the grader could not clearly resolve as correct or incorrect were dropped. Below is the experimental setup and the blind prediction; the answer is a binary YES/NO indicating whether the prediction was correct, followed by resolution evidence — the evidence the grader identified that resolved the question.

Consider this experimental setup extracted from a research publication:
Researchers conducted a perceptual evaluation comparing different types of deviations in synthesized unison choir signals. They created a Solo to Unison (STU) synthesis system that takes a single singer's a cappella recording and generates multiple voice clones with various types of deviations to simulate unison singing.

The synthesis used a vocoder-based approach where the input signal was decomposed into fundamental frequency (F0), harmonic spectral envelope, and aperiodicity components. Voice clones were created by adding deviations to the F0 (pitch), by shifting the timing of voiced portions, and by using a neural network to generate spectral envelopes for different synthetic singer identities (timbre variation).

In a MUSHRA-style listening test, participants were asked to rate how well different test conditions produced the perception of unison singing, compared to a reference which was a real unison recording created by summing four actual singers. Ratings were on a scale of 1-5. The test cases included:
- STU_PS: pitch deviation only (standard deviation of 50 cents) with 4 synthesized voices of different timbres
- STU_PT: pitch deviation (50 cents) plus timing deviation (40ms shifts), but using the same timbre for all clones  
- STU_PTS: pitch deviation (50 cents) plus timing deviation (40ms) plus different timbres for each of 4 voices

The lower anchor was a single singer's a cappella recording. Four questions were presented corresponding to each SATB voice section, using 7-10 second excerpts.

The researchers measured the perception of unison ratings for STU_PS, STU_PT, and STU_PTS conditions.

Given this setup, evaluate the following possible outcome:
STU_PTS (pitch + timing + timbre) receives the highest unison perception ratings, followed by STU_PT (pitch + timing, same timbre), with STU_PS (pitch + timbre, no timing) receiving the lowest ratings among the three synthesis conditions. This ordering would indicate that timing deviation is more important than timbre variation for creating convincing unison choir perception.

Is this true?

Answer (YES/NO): YES